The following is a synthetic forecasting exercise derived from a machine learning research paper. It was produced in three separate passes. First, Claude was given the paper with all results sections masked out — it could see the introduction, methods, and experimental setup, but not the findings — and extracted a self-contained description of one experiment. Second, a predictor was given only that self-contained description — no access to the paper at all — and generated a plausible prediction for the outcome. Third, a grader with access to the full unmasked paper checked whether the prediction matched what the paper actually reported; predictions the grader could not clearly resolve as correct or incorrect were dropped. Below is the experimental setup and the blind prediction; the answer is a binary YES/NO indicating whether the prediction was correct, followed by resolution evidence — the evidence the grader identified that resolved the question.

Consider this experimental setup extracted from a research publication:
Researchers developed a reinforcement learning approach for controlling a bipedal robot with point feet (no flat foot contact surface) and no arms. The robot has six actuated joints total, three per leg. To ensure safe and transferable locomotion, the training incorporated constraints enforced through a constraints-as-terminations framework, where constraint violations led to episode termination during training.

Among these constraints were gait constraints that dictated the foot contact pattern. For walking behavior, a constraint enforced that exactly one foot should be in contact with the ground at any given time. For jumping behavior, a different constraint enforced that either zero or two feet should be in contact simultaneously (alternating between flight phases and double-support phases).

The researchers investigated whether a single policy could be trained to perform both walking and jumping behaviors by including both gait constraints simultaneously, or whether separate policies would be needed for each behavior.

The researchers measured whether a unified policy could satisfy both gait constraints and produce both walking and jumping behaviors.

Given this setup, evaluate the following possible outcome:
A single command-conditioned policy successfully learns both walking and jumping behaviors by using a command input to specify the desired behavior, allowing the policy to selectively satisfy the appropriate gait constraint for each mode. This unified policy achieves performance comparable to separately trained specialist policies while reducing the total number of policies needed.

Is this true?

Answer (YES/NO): NO